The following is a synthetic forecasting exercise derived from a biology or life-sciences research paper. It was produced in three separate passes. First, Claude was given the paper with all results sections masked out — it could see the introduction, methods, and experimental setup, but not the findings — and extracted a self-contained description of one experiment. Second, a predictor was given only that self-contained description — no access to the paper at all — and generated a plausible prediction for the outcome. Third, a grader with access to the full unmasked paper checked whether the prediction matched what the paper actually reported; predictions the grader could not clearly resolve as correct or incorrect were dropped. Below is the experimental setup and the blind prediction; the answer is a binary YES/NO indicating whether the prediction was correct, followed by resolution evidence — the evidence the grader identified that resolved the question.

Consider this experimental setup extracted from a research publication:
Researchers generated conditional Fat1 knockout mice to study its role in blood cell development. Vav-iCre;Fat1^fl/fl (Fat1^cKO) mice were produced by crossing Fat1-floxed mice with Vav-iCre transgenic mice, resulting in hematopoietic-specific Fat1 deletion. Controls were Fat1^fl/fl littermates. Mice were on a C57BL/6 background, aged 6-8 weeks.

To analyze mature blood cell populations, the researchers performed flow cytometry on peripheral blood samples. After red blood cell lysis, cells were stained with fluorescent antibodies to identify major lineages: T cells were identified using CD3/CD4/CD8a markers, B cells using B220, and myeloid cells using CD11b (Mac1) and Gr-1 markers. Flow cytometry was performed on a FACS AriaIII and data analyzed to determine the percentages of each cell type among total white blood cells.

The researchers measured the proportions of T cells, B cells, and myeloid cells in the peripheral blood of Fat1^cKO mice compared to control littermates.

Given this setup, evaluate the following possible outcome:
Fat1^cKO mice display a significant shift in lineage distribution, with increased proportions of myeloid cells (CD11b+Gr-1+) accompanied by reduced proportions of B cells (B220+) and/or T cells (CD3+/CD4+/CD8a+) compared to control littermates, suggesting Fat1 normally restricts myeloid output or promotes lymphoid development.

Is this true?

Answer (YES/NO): NO